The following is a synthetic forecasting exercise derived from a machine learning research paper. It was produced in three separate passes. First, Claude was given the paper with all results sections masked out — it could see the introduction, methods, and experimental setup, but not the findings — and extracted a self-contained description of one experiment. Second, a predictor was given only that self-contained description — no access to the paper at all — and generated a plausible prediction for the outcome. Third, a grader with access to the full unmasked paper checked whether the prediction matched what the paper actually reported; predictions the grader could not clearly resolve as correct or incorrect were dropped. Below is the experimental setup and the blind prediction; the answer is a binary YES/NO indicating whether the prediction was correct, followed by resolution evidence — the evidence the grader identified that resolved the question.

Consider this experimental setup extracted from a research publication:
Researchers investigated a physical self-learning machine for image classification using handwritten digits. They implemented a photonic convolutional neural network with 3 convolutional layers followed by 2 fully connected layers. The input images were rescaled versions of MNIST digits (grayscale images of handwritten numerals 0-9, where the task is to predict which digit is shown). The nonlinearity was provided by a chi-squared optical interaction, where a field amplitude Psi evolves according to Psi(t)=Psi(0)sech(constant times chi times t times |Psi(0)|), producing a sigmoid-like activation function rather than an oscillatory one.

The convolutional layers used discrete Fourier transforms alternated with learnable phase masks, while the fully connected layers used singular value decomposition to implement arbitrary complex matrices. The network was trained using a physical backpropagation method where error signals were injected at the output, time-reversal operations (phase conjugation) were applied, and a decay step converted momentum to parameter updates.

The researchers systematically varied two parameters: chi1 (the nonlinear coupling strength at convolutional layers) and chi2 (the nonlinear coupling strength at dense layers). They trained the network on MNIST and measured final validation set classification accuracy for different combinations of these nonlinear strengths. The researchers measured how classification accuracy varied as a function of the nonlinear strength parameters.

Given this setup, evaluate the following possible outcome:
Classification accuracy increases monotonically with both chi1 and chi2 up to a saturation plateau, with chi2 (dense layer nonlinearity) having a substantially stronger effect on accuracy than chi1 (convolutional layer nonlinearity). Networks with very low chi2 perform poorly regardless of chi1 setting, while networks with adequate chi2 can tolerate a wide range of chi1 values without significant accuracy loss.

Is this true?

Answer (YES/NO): NO